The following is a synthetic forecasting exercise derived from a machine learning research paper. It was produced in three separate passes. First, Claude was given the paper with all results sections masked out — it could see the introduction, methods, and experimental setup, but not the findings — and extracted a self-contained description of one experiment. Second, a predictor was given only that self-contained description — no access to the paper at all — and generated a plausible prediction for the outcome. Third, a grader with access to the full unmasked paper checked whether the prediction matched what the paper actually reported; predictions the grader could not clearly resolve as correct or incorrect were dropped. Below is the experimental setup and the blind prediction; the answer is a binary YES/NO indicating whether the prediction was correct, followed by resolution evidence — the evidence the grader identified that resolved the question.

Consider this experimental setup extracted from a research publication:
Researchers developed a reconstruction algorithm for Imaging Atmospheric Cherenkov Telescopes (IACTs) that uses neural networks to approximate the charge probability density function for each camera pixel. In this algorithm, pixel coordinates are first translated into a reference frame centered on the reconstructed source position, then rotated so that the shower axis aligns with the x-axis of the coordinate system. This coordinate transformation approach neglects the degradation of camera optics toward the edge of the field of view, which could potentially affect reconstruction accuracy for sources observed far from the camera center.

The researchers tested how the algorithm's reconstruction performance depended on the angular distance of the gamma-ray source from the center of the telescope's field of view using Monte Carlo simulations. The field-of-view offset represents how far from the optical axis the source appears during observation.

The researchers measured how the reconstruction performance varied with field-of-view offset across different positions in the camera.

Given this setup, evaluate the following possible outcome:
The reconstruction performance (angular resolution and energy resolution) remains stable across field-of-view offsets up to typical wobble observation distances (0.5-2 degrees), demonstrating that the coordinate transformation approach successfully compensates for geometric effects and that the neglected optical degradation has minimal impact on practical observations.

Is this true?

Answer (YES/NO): NO